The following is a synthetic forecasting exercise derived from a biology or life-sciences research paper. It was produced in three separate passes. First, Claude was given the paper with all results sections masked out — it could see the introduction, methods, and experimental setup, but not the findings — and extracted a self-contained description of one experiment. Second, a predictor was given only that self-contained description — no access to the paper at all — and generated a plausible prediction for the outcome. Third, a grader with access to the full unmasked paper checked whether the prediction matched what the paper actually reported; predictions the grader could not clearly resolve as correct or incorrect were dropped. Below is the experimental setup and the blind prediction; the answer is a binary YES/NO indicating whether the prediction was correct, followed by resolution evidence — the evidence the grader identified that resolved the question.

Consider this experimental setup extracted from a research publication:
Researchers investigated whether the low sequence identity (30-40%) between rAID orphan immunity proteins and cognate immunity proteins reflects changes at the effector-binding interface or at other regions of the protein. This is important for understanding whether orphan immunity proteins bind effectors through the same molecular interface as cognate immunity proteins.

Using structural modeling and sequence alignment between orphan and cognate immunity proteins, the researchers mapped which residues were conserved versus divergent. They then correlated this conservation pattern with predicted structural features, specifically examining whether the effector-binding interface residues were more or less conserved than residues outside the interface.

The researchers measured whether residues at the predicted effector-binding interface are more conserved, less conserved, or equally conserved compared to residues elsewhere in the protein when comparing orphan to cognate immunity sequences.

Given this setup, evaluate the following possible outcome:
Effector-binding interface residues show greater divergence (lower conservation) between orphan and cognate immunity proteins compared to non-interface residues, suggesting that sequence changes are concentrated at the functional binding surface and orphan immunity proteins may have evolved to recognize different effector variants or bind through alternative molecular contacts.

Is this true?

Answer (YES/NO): NO